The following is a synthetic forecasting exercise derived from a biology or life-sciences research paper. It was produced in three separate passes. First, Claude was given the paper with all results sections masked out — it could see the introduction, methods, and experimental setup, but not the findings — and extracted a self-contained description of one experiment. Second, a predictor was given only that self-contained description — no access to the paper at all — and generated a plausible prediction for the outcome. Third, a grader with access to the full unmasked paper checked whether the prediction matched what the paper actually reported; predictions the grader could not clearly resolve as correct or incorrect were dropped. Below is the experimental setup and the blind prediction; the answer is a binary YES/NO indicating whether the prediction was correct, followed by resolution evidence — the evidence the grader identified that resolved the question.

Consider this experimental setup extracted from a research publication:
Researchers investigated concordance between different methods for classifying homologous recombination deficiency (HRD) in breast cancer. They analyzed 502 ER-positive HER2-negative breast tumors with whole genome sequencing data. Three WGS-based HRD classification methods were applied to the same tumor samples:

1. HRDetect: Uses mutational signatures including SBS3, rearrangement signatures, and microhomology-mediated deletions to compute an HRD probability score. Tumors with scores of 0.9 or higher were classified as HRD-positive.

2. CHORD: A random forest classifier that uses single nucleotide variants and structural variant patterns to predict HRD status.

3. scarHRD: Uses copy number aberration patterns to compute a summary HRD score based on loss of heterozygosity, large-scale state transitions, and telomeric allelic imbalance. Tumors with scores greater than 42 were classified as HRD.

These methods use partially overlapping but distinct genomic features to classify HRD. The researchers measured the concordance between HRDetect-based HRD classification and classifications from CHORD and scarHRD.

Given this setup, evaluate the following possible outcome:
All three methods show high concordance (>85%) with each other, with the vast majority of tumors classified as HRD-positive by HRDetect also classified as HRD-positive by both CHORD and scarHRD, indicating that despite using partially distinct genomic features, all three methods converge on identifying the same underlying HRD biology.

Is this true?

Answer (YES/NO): NO